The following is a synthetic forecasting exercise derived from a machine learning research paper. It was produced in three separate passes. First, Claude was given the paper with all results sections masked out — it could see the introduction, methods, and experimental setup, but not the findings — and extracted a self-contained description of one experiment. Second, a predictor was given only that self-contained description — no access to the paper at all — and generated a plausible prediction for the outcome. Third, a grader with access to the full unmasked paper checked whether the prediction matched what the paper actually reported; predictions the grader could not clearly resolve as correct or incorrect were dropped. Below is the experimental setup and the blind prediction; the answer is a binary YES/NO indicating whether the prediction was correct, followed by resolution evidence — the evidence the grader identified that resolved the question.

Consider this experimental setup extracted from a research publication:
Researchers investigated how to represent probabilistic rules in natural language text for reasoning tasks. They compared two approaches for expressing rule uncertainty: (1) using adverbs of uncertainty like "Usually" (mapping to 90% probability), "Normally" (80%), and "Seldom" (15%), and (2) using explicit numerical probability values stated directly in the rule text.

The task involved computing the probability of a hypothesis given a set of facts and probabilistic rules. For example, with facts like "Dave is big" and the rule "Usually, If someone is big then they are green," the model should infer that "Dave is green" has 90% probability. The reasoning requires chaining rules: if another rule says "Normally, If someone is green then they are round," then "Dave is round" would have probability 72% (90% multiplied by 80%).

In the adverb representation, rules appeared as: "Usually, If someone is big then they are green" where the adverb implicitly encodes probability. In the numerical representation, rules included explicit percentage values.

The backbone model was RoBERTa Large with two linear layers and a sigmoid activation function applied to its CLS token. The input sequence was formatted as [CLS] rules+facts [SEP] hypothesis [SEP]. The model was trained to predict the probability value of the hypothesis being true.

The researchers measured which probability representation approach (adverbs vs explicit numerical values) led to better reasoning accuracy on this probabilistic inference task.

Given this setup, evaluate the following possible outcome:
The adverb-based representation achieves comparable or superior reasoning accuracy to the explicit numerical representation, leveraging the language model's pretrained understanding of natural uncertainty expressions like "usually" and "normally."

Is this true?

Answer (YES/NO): YES